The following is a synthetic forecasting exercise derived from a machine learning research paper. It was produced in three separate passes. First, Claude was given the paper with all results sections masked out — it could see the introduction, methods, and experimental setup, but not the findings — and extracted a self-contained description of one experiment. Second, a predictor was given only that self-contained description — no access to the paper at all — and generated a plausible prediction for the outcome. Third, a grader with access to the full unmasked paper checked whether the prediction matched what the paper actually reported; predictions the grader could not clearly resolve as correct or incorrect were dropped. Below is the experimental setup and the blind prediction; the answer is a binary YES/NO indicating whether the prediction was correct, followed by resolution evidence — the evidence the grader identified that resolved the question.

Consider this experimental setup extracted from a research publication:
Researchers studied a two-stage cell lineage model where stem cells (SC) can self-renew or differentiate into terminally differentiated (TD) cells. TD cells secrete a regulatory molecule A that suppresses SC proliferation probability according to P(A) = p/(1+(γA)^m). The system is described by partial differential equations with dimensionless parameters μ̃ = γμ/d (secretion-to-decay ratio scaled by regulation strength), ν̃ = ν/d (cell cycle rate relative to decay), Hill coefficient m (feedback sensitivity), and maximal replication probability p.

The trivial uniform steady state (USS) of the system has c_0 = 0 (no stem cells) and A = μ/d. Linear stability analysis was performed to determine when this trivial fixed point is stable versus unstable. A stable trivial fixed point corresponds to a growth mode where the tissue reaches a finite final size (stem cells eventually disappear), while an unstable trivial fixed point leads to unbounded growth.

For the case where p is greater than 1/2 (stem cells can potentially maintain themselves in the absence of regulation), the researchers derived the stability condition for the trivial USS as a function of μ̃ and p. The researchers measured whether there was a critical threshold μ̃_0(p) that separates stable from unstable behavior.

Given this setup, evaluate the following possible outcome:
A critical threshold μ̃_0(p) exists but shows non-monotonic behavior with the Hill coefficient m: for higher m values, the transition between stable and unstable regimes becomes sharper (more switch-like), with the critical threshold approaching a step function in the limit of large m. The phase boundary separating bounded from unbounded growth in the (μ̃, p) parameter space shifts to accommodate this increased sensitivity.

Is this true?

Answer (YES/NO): NO